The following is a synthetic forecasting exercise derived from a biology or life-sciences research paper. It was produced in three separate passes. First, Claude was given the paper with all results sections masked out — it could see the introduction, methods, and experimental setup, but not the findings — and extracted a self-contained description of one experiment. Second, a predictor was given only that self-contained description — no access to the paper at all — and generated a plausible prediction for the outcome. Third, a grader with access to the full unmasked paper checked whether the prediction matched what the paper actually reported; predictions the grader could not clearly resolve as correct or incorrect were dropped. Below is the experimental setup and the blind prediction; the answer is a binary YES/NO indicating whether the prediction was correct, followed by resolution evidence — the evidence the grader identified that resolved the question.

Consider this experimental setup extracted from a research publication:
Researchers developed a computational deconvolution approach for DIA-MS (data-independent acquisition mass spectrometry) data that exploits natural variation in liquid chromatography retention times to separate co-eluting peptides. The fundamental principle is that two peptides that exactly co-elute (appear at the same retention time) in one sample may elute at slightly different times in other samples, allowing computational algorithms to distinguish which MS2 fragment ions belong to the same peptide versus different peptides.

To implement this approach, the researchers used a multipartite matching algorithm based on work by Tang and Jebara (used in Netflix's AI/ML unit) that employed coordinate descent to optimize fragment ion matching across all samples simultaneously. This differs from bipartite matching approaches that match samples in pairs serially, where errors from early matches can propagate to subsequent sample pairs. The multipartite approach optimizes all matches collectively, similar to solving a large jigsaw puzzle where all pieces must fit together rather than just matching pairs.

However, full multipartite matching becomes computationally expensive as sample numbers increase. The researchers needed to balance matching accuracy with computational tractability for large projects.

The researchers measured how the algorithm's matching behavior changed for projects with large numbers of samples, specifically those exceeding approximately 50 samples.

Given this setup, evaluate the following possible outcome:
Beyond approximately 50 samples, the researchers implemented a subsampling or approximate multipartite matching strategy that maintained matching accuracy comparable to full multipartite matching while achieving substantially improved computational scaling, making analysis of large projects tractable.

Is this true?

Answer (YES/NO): NO